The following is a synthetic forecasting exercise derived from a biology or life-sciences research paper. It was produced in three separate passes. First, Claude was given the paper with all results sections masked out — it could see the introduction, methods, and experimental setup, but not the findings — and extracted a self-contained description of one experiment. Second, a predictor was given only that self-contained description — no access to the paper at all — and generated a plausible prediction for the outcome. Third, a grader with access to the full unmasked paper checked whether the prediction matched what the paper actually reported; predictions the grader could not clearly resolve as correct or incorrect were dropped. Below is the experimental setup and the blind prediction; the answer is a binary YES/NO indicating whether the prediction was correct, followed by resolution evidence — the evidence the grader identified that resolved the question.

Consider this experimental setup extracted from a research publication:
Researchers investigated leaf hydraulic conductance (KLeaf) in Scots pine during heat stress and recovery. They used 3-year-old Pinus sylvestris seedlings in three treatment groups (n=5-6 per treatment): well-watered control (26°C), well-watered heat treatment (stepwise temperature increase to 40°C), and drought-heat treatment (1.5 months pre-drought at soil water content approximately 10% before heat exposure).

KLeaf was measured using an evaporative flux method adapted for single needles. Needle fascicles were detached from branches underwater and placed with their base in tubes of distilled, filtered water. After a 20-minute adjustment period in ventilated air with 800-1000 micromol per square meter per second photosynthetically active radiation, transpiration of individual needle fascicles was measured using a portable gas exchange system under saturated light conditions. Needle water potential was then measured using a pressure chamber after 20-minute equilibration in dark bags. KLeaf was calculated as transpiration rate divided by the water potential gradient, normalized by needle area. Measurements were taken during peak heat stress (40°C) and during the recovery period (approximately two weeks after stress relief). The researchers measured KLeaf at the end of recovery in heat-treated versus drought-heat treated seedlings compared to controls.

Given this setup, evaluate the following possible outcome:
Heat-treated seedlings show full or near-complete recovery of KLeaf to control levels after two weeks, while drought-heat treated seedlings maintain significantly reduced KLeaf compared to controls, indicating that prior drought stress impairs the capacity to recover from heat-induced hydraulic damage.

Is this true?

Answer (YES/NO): YES